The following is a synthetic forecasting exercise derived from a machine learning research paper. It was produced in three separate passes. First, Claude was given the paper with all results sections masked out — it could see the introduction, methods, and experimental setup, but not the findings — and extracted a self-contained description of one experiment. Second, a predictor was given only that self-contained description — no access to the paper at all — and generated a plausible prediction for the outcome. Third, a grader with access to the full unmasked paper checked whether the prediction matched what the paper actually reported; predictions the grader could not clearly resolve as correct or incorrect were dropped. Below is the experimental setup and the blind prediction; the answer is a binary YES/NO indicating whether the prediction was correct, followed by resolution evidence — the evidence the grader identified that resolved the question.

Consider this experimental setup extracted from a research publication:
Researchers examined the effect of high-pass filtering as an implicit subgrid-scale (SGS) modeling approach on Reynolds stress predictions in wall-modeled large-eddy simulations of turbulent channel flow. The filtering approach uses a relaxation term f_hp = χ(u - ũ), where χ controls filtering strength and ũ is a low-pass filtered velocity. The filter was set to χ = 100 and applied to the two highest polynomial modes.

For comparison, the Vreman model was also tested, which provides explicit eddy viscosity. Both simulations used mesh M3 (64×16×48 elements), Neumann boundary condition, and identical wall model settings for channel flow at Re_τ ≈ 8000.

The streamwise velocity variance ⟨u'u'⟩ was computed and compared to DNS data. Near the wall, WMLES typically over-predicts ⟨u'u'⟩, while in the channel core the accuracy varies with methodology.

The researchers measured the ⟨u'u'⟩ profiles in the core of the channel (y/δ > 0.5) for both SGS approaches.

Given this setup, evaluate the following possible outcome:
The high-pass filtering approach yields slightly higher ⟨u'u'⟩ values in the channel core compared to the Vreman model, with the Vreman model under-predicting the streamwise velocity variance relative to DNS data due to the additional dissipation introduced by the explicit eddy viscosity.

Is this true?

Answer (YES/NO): NO